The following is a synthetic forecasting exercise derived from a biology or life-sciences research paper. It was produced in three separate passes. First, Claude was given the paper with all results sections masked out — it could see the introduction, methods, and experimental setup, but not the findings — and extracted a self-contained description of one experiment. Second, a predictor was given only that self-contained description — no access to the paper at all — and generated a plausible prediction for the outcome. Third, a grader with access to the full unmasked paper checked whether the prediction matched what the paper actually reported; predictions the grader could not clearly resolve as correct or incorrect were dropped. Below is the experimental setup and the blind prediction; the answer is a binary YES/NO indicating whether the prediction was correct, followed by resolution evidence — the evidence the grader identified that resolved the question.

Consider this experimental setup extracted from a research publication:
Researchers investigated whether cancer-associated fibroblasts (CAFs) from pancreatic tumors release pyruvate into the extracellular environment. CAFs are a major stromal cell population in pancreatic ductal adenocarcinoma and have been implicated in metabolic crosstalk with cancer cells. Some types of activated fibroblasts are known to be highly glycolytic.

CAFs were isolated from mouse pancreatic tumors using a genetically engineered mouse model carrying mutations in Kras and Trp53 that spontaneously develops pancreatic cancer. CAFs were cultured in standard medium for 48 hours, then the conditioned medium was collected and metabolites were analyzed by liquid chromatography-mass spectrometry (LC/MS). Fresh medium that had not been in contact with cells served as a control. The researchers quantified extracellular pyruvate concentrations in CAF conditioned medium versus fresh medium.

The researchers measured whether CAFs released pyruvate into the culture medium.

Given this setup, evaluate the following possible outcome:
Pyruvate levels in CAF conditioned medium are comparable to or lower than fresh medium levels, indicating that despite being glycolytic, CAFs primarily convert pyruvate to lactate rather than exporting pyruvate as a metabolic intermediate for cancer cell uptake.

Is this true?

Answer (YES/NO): NO